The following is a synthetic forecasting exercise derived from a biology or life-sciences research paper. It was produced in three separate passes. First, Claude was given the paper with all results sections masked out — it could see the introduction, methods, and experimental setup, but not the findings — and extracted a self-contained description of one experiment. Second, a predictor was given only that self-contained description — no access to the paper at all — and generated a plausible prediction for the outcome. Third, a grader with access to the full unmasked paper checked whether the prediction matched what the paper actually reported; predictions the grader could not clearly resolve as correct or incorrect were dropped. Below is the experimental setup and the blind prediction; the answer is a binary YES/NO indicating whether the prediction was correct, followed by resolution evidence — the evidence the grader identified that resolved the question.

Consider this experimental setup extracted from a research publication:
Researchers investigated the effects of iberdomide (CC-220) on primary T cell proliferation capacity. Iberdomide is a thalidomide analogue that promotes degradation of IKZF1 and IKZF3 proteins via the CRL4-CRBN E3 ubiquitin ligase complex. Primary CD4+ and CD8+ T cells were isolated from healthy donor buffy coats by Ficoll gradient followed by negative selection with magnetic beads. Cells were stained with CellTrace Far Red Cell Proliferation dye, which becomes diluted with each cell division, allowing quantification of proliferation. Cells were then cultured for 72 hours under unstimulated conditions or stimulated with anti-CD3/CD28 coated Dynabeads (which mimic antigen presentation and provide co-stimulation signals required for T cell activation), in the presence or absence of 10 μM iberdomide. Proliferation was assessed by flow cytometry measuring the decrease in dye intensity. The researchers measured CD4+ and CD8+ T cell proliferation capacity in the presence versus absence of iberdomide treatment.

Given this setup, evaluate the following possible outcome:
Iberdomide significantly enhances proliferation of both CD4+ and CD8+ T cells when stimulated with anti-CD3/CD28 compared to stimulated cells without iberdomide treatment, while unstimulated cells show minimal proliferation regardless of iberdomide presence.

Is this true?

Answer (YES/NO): NO